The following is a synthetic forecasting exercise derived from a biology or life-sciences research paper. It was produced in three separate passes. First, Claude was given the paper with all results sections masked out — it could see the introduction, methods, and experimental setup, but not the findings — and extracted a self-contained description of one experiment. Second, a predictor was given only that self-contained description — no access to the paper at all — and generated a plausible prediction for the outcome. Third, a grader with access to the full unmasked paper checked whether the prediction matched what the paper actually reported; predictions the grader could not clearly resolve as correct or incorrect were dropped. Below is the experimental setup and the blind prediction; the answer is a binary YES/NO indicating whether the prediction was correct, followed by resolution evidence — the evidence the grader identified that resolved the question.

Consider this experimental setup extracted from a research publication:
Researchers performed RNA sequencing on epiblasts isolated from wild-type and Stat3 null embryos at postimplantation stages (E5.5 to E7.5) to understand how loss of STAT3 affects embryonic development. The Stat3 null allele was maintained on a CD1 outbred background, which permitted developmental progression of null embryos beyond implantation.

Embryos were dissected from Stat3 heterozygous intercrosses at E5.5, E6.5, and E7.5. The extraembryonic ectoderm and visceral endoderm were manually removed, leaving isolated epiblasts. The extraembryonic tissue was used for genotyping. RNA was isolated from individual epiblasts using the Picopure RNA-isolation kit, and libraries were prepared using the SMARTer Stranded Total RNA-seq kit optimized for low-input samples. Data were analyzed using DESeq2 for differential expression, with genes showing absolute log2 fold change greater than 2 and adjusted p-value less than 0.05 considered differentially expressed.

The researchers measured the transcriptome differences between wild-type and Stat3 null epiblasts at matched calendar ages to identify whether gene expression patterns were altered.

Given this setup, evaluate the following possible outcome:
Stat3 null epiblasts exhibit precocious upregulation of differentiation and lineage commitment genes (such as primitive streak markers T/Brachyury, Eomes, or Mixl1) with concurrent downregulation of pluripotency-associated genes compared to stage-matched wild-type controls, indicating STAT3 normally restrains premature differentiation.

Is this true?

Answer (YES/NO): NO